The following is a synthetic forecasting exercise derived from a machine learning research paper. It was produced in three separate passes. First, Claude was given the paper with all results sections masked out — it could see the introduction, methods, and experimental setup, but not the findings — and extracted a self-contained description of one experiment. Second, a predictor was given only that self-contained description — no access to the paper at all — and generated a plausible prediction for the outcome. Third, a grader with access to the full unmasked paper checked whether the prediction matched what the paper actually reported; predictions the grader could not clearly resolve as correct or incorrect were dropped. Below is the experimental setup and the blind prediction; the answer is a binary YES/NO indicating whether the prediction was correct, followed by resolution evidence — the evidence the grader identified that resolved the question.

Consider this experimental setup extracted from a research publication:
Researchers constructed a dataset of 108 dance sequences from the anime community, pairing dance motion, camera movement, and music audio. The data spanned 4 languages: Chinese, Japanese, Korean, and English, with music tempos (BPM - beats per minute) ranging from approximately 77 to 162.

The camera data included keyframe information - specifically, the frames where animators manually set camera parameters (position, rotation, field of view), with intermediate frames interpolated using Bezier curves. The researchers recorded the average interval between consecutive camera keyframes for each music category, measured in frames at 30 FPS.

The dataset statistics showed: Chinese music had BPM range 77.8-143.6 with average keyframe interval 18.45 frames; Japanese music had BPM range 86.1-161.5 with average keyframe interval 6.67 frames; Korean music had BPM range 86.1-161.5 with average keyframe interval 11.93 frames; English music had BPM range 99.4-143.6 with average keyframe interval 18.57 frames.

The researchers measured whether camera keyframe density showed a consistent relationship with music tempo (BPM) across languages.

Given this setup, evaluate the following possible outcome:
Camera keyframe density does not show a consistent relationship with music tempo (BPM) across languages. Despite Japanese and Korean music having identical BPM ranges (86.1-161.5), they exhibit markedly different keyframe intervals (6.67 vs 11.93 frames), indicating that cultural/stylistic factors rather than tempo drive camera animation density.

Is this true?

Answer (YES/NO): YES